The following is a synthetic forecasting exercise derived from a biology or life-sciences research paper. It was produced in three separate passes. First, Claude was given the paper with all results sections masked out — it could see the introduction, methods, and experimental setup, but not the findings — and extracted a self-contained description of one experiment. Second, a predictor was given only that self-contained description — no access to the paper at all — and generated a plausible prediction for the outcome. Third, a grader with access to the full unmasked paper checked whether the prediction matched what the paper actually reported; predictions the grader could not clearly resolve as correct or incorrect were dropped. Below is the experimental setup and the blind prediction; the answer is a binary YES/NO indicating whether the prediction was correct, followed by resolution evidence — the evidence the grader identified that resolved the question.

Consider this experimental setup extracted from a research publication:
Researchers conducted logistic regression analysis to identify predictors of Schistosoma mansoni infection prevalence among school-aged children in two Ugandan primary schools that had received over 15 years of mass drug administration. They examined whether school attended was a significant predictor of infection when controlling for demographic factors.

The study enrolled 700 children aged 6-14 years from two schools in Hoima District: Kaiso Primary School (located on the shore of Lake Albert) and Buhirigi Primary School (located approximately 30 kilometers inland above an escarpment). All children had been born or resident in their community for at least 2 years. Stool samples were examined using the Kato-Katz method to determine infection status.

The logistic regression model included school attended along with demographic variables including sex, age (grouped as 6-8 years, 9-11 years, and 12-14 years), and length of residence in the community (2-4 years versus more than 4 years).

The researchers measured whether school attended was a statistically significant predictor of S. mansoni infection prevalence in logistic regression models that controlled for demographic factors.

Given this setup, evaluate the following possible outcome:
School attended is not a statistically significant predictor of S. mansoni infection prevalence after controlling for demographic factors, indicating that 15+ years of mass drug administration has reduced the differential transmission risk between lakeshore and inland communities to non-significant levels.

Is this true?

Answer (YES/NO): NO